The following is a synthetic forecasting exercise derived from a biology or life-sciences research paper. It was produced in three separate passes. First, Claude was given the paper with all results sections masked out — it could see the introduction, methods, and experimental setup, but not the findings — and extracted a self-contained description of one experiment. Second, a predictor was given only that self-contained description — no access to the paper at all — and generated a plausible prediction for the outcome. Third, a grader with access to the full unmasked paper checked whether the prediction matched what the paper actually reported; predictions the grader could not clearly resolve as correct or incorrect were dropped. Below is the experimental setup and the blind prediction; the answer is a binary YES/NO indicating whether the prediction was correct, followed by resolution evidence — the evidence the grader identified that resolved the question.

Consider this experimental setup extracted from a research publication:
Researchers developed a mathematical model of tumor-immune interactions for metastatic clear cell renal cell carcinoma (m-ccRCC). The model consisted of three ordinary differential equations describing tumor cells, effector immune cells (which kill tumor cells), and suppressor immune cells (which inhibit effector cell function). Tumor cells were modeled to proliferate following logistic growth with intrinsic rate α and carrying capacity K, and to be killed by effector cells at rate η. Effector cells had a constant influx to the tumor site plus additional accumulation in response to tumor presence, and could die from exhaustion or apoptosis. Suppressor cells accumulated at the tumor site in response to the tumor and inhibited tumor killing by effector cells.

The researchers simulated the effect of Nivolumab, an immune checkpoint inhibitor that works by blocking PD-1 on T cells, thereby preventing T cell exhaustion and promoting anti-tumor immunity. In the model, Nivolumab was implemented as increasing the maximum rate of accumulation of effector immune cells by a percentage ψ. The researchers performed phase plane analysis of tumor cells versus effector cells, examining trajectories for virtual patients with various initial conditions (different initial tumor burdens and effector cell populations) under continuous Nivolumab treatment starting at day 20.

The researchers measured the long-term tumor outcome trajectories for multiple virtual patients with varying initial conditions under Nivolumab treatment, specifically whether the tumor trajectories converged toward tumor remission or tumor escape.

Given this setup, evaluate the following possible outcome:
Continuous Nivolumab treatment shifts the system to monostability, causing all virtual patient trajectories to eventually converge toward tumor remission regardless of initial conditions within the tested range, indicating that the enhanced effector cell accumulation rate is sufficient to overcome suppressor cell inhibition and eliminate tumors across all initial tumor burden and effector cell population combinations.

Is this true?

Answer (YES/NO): NO